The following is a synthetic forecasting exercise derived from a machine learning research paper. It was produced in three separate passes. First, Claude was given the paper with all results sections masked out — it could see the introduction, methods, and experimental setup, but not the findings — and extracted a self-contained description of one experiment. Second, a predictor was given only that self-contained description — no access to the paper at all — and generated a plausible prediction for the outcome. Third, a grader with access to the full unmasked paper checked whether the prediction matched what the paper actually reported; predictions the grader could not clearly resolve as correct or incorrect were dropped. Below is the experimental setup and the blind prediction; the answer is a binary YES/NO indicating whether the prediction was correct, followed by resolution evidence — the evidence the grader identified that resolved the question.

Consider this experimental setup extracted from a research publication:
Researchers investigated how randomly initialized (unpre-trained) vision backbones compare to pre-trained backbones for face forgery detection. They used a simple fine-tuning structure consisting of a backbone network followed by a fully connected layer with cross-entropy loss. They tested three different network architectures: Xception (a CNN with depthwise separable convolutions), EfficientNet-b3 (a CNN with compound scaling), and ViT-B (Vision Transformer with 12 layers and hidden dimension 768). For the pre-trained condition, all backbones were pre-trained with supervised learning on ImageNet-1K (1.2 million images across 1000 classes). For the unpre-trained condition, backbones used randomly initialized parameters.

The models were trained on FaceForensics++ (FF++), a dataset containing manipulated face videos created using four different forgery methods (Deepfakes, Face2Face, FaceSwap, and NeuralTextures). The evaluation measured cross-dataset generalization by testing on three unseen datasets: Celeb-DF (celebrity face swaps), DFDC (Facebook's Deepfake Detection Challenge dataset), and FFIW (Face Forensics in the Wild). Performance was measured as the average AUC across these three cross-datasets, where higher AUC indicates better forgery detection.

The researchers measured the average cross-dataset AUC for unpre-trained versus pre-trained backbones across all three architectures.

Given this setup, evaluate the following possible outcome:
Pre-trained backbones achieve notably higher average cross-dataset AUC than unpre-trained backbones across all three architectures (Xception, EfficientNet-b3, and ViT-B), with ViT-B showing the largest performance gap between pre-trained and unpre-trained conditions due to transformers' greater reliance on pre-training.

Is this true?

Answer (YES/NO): YES